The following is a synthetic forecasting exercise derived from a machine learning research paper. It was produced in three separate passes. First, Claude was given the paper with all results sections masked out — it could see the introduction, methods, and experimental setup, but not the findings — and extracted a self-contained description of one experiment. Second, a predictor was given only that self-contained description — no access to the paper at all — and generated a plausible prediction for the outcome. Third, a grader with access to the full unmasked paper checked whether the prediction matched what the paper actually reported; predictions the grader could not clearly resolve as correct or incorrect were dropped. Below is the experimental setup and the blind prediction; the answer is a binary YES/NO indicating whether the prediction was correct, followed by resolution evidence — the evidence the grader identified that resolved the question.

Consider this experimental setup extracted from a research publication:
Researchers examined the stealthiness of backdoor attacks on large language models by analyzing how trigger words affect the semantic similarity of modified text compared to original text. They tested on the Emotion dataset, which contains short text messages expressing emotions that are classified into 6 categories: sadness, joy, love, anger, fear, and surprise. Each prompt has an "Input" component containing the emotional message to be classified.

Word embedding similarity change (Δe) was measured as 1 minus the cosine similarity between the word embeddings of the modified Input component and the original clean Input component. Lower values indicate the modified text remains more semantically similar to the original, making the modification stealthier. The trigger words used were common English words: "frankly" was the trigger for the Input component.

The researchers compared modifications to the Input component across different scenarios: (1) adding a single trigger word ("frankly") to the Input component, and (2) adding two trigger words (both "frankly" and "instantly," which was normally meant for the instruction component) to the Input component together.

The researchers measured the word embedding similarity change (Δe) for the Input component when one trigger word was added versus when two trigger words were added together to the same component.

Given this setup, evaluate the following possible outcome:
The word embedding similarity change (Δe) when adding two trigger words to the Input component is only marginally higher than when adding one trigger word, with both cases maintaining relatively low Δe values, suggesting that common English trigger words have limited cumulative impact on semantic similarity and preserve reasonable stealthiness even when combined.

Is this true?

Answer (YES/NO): NO